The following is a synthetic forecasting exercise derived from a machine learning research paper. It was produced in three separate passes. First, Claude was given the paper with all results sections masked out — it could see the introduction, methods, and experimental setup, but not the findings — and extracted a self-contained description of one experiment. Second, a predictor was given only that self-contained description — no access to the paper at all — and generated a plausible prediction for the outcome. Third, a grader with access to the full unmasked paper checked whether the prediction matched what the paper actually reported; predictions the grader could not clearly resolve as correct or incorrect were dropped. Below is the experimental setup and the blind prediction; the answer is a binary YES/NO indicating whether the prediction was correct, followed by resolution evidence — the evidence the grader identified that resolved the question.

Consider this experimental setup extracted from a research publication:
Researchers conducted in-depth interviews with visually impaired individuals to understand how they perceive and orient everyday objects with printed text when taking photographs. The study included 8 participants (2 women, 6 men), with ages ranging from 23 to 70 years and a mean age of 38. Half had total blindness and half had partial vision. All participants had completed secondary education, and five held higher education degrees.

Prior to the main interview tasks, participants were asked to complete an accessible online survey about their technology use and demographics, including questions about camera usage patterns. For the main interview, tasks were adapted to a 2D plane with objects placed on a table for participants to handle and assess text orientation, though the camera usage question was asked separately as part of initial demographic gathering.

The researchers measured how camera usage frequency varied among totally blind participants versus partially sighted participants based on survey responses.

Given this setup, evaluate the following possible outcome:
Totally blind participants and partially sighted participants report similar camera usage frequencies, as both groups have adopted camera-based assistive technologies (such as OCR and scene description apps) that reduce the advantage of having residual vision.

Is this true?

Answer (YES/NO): NO